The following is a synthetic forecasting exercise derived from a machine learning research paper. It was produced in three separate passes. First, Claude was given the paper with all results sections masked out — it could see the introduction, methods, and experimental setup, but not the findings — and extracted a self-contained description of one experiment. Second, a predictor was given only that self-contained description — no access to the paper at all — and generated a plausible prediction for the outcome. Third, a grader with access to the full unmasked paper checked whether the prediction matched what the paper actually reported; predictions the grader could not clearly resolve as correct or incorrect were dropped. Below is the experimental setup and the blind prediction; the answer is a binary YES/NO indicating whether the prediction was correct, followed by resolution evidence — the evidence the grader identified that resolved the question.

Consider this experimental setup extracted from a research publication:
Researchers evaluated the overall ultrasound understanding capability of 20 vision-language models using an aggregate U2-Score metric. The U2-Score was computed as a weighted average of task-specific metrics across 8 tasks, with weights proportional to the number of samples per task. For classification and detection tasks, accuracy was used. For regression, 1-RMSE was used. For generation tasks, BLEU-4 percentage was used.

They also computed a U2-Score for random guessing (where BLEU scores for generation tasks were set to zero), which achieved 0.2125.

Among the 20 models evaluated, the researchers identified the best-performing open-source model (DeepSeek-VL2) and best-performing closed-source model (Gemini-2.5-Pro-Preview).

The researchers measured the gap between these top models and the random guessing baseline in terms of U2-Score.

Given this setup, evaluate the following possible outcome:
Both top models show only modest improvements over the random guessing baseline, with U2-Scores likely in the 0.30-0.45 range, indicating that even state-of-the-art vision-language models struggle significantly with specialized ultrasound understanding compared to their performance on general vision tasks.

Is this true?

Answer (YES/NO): NO